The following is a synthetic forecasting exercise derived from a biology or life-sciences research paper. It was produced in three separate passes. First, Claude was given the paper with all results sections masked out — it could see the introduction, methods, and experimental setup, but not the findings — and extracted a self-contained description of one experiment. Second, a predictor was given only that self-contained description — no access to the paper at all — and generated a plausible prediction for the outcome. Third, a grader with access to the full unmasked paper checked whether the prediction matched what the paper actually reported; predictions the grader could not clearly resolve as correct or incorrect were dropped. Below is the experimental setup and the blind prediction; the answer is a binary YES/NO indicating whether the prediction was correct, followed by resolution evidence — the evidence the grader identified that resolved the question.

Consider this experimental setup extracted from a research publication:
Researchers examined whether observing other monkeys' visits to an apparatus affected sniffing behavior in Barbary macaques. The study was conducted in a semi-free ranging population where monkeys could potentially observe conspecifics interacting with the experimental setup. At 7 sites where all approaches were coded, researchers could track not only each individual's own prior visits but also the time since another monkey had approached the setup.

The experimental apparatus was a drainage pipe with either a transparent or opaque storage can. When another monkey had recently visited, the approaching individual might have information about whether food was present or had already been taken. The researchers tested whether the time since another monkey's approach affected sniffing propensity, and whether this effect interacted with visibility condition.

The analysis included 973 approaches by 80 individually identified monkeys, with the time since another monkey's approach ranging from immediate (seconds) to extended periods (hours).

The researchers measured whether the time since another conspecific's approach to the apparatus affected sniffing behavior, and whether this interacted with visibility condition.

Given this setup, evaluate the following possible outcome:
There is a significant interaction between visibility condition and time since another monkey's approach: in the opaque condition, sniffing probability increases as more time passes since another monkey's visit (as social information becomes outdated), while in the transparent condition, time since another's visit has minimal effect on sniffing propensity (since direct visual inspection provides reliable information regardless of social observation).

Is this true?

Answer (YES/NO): NO